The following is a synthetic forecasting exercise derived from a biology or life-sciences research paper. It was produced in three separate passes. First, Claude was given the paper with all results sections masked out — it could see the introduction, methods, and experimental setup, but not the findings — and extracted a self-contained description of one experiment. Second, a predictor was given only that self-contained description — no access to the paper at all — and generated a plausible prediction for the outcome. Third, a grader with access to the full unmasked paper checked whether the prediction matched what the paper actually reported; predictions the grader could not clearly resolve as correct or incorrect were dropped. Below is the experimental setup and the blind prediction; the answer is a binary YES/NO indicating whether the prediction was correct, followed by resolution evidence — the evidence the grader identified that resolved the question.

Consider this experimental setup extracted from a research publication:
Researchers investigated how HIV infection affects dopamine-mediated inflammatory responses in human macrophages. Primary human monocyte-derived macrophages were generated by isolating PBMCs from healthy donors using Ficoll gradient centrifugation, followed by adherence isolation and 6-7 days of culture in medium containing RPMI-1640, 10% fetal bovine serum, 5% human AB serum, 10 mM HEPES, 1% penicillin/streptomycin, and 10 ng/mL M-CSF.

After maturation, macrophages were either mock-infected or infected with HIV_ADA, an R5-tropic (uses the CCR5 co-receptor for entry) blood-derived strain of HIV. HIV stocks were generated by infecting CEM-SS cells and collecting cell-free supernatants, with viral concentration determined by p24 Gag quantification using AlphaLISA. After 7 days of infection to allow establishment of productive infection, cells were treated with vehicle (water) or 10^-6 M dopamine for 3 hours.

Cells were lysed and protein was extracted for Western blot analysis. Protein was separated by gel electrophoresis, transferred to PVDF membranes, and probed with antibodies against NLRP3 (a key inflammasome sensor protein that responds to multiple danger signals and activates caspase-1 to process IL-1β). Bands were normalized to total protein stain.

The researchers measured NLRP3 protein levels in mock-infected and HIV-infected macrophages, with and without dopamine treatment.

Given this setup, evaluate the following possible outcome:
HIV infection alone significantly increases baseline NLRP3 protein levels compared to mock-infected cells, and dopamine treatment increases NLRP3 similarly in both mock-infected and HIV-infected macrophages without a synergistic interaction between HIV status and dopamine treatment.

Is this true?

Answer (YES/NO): NO